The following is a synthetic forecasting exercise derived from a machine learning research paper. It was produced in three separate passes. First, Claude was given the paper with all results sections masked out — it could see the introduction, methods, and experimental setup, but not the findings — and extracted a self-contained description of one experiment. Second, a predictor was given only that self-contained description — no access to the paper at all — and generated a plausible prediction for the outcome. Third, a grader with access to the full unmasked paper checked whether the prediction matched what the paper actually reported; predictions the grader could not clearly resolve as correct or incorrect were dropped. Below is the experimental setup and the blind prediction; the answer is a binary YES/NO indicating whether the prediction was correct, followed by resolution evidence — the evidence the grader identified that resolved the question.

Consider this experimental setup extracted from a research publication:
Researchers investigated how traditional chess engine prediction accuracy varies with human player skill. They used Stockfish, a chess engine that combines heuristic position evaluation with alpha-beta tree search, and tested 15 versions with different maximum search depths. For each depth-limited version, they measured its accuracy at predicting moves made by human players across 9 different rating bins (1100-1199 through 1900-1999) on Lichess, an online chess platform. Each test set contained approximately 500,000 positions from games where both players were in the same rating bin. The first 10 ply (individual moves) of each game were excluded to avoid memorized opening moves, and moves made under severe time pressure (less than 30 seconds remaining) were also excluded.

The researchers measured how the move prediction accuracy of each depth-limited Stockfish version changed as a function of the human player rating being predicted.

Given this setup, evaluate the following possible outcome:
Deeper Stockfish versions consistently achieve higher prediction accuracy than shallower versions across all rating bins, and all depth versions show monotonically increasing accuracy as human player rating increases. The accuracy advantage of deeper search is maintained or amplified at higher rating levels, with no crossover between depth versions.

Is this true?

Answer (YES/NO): NO